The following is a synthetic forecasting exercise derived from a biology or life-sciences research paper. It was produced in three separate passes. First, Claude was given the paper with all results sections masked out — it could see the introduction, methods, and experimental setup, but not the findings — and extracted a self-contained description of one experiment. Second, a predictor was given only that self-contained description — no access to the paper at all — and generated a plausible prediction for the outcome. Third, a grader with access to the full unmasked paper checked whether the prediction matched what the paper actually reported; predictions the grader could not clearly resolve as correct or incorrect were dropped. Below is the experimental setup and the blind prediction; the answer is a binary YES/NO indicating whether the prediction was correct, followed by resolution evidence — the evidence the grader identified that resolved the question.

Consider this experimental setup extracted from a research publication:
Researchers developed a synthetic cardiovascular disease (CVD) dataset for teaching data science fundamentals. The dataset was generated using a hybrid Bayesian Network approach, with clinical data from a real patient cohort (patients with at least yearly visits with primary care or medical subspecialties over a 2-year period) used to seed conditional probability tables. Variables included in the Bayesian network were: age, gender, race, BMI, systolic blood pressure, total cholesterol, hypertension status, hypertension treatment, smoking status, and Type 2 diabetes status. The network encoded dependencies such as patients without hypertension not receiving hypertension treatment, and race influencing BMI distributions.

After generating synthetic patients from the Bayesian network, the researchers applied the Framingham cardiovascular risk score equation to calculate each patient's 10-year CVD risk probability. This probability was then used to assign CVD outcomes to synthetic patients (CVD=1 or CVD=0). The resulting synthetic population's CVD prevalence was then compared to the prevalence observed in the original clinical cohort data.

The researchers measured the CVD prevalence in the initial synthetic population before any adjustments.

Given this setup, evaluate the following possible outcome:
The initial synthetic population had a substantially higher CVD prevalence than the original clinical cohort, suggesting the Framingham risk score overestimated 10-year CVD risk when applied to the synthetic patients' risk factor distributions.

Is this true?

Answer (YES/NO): YES